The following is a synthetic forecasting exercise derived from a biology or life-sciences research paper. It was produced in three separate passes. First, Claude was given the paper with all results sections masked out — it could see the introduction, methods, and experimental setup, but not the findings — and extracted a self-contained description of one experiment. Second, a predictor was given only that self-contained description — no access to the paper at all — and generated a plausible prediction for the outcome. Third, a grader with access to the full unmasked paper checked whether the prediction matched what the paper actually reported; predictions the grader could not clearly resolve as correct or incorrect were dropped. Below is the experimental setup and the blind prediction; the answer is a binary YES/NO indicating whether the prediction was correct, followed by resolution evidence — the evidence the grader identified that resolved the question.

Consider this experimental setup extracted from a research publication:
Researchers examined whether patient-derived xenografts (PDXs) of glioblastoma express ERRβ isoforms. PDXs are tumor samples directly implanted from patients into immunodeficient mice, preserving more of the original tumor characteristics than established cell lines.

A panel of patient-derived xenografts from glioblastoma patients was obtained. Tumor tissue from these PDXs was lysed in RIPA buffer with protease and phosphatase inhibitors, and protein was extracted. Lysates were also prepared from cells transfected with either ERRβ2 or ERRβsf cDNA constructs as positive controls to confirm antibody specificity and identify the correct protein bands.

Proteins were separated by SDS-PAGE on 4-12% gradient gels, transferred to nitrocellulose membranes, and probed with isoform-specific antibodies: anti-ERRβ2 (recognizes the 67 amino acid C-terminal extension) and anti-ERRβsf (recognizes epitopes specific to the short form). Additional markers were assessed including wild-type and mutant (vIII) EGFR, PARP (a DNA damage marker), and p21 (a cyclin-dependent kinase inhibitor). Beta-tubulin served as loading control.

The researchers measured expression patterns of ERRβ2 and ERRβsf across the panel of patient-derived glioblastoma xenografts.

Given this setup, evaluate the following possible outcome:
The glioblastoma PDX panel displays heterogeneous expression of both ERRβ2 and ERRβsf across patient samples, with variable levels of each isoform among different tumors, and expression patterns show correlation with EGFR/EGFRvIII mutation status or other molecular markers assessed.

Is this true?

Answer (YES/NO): NO